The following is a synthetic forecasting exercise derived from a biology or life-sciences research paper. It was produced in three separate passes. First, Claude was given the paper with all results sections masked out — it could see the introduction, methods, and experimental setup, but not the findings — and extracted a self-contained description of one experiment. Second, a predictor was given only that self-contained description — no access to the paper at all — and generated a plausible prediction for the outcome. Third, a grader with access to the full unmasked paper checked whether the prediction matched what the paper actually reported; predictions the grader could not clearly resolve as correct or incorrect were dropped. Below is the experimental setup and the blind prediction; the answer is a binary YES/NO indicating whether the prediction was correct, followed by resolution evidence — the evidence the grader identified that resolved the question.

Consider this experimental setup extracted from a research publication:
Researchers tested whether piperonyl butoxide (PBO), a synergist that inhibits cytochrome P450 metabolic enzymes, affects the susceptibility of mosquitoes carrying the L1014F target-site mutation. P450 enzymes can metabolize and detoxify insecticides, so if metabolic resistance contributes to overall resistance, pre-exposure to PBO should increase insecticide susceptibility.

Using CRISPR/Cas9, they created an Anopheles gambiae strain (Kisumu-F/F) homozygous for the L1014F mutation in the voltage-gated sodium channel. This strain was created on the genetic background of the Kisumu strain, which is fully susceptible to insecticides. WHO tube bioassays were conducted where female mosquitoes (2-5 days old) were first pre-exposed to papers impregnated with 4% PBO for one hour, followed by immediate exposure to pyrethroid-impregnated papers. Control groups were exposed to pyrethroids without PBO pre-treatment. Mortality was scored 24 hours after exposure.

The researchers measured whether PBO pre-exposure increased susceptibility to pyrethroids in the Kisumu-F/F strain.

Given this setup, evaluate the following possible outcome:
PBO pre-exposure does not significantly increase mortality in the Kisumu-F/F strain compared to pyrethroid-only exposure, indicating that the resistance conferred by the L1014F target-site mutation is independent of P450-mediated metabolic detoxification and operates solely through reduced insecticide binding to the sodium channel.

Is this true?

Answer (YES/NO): NO